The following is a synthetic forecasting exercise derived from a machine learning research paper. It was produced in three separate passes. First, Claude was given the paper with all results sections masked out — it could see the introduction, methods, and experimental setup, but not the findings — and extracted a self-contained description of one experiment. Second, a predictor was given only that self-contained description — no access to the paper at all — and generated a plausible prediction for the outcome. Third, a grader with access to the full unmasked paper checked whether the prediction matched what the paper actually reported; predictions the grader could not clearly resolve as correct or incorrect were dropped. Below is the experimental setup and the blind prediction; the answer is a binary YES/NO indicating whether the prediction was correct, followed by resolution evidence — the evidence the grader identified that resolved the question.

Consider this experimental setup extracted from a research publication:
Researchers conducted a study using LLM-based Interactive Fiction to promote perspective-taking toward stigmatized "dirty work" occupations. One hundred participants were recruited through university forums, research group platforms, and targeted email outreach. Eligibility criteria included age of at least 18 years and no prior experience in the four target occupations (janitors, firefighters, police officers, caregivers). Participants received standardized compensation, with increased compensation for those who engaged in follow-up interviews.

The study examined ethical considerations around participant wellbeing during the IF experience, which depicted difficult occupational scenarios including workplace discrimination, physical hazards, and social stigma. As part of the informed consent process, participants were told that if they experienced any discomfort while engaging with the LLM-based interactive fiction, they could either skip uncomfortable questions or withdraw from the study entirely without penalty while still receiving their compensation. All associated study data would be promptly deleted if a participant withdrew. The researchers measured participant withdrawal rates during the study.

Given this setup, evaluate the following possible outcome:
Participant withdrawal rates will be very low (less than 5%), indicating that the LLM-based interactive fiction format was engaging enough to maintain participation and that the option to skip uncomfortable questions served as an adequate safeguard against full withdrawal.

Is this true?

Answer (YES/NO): YES